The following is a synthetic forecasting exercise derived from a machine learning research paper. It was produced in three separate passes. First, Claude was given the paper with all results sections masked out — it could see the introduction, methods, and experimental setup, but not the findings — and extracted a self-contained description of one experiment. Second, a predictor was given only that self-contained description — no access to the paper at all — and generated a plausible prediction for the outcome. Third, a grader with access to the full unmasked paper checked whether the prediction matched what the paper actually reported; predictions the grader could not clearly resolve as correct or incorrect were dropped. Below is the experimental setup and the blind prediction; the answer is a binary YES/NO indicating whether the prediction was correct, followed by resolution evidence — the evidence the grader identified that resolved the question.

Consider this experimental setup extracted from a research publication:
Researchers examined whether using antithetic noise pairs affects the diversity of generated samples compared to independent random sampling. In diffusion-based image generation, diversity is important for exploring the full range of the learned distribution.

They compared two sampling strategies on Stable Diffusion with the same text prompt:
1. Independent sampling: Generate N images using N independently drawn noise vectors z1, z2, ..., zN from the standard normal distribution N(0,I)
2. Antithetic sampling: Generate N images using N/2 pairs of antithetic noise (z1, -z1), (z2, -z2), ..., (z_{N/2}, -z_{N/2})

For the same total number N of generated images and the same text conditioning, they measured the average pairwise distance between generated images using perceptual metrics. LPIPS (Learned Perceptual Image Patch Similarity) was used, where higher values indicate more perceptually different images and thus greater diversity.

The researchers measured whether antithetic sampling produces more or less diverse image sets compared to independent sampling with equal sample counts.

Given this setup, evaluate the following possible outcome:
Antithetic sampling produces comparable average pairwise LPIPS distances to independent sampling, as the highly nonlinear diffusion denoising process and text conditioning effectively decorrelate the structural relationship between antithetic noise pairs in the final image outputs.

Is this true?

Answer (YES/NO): NO